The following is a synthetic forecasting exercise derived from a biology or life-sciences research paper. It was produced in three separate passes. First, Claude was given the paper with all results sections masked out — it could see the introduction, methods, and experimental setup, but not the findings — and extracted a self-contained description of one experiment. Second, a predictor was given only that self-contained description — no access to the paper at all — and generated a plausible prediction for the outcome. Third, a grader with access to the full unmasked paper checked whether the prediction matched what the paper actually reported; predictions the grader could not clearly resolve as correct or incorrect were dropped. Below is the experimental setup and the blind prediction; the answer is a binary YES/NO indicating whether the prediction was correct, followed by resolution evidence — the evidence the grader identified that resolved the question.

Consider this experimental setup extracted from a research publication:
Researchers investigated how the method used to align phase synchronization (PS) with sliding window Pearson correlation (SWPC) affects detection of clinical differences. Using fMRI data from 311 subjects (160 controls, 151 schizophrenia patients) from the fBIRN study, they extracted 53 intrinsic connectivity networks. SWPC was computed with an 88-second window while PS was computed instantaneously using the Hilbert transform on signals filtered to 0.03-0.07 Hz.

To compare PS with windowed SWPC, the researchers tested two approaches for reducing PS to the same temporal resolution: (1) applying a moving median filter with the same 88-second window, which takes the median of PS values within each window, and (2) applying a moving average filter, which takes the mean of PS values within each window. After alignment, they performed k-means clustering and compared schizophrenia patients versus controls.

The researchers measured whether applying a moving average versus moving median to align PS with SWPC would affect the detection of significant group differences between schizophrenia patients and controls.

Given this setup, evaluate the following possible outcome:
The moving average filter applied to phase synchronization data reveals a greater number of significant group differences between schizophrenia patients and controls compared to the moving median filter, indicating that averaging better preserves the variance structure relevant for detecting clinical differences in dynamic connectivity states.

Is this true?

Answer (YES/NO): NO